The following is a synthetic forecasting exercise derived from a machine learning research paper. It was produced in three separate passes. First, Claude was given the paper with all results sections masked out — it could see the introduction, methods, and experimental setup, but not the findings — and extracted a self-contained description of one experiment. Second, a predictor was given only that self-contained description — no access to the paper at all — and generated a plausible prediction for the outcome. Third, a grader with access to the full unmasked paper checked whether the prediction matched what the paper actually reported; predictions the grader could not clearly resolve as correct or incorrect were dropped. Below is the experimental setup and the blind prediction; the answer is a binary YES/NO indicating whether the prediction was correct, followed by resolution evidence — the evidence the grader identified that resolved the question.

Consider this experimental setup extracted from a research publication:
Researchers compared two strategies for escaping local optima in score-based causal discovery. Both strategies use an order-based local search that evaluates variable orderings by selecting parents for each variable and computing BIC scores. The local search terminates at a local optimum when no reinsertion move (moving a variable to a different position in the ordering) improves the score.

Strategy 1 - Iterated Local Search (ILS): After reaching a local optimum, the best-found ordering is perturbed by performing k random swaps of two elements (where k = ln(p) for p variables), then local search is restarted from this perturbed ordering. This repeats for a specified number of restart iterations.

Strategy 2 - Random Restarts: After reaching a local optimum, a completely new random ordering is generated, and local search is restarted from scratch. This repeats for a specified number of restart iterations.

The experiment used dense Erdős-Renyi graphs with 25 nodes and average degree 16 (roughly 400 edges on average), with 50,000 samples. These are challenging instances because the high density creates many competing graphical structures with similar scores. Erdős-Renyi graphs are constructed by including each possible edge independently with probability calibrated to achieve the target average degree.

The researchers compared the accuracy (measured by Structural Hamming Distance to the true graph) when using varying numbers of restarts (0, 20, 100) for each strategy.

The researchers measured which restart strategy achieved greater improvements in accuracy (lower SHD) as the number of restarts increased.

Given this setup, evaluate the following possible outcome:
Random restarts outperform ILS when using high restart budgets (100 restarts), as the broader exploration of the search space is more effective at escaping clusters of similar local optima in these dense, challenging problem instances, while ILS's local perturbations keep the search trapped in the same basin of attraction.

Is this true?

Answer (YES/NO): NO